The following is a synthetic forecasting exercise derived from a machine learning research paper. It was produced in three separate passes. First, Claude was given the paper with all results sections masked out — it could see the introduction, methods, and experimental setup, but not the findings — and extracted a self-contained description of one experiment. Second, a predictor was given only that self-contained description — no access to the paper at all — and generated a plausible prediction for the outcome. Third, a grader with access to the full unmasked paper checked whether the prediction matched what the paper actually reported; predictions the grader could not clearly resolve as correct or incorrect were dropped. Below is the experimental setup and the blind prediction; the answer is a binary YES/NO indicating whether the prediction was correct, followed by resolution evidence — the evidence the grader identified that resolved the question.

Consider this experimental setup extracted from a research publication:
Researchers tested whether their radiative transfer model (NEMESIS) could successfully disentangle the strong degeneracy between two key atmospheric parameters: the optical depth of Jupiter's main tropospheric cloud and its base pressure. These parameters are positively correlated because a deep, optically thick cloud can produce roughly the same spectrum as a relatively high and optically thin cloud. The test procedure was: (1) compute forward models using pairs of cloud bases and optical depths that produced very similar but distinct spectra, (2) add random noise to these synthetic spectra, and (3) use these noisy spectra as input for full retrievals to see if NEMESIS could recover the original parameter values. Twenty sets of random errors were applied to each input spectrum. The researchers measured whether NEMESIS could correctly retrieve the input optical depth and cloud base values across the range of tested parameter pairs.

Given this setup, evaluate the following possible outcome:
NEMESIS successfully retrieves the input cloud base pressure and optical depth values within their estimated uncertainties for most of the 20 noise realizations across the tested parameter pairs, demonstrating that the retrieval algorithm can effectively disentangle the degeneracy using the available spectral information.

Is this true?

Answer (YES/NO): YES